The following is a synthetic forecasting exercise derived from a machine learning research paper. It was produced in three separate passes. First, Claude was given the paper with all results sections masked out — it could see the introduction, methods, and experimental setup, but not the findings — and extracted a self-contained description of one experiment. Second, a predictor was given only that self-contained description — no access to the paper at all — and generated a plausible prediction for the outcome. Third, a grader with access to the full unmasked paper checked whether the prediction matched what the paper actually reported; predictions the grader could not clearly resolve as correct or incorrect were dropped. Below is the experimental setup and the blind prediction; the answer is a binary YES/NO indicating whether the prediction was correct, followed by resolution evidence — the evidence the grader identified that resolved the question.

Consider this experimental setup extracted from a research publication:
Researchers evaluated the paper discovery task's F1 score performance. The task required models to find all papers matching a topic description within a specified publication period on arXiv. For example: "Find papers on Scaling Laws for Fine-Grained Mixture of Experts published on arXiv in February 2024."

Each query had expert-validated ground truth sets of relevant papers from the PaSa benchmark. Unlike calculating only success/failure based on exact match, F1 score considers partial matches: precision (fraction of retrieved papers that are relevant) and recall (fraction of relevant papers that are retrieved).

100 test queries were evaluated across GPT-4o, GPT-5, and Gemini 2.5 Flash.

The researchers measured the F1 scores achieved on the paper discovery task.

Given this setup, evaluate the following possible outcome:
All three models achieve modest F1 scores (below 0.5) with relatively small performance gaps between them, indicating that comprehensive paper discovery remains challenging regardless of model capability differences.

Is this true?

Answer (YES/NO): YES